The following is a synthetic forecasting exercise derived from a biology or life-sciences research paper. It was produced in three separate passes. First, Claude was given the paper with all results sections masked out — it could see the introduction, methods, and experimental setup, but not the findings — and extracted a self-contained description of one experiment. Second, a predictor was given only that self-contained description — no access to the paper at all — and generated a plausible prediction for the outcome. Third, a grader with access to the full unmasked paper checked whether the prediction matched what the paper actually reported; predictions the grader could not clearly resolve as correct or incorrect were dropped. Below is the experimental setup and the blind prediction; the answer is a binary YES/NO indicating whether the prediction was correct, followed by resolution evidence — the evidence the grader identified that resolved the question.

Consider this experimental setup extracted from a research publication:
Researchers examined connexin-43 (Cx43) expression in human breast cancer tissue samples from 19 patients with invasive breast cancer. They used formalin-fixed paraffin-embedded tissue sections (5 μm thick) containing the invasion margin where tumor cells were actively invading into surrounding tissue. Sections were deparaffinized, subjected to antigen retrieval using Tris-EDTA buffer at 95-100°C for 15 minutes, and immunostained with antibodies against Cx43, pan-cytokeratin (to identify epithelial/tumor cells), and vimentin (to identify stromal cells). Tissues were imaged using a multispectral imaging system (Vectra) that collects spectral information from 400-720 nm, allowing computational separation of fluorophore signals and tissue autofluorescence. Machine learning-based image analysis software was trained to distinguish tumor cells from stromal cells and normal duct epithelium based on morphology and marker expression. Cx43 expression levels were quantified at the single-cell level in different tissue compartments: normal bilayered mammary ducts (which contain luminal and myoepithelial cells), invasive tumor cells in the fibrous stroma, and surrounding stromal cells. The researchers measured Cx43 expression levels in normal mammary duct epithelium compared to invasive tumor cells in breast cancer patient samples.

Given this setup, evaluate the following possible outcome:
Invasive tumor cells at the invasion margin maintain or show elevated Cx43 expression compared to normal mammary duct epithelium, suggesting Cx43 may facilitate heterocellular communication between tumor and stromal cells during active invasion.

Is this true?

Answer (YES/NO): YES